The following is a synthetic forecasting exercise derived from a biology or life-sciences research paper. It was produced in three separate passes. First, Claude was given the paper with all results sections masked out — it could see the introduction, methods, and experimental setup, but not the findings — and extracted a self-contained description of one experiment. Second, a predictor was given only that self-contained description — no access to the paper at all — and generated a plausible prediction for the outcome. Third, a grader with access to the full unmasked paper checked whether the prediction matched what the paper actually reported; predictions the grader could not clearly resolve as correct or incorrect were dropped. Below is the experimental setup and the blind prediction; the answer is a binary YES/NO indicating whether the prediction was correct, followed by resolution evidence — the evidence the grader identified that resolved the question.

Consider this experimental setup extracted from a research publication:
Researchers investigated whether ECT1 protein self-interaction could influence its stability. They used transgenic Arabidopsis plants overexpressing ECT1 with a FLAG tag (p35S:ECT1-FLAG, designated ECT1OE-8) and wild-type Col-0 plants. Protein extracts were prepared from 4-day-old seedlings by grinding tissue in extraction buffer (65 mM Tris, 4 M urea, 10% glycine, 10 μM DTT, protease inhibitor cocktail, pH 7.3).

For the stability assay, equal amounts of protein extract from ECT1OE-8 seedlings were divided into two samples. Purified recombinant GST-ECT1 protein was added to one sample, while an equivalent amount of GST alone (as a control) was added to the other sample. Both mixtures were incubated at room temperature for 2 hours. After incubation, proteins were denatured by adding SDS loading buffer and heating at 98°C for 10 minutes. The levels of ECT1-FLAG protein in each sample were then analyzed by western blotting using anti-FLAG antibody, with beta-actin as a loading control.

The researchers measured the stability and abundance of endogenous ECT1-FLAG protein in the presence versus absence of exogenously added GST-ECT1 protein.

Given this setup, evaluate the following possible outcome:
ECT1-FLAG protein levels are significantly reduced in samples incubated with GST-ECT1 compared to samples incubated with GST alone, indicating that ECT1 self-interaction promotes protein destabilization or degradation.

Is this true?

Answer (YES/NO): NO